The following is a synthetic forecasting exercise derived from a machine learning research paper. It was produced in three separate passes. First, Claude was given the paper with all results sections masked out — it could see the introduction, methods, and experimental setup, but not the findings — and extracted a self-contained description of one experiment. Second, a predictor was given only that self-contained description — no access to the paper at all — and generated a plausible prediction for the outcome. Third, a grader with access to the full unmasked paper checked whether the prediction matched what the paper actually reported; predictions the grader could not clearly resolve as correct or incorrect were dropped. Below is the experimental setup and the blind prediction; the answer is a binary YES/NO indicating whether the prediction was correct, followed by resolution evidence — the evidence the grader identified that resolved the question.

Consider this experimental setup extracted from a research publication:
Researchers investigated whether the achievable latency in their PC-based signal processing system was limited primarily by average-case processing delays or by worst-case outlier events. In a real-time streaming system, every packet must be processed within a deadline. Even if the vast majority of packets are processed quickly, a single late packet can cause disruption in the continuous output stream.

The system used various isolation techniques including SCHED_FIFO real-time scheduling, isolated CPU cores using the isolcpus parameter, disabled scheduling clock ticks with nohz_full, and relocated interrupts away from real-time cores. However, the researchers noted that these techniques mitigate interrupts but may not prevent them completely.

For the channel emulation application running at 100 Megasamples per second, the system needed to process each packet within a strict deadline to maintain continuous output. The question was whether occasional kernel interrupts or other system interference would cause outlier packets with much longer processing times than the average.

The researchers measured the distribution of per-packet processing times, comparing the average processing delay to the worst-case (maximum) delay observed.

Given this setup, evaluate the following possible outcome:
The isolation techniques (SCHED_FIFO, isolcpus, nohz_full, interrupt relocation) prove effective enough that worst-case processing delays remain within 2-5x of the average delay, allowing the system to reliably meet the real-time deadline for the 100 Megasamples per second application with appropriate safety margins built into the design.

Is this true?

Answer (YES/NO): NO